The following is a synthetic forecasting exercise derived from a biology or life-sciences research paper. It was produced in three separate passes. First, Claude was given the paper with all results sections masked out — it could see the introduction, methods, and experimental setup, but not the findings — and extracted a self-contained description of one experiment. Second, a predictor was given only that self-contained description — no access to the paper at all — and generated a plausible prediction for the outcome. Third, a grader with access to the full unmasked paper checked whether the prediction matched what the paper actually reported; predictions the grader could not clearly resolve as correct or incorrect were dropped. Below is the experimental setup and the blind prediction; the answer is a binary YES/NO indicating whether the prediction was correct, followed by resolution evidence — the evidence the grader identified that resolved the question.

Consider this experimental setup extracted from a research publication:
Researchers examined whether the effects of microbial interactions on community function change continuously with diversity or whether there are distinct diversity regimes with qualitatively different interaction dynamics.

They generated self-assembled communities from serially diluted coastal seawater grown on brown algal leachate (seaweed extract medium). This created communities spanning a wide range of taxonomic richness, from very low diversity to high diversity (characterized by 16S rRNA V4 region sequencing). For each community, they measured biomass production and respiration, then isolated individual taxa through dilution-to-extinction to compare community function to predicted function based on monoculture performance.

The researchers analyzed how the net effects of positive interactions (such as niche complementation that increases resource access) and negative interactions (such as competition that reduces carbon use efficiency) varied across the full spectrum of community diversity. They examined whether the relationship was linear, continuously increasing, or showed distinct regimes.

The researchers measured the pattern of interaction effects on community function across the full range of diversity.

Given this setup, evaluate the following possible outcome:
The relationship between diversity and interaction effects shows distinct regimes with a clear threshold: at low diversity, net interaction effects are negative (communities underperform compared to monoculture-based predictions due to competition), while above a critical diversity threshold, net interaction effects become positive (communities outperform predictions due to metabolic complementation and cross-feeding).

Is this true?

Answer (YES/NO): NO